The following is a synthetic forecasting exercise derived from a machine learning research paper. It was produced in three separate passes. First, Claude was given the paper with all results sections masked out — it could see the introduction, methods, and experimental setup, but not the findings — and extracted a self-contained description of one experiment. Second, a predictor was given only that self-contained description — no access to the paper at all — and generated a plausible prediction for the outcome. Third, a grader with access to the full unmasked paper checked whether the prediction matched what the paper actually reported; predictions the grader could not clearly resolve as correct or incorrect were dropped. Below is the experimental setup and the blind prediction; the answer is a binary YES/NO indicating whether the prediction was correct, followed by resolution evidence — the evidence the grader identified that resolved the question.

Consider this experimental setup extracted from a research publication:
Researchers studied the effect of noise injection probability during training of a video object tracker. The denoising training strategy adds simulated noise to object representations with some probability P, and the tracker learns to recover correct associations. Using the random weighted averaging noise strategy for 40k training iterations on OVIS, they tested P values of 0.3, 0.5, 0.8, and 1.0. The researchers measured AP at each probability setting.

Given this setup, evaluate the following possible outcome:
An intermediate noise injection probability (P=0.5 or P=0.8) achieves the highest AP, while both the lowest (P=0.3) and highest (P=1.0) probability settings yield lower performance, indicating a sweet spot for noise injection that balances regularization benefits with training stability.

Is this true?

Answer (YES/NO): NO